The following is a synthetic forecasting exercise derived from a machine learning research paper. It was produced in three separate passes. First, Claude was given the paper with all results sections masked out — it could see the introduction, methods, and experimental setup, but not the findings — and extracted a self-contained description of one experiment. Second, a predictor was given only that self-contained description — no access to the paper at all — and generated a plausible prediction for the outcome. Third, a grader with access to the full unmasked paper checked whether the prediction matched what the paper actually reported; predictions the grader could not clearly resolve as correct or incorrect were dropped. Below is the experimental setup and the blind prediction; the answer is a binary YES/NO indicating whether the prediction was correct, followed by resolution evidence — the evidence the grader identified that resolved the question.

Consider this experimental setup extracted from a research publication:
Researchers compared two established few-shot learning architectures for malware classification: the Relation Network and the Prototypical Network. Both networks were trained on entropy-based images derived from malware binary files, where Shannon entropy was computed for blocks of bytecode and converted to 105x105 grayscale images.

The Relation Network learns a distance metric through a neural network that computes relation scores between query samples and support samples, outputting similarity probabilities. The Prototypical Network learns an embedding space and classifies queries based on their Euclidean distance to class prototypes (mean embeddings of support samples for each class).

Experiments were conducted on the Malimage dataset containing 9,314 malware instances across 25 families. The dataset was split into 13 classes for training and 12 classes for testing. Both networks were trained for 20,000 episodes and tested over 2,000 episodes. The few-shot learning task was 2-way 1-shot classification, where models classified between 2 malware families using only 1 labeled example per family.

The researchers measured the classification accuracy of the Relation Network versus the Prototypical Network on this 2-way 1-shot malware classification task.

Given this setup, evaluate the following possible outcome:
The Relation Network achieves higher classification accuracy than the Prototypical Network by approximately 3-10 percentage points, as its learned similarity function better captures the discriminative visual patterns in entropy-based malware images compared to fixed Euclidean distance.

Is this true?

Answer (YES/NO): NO